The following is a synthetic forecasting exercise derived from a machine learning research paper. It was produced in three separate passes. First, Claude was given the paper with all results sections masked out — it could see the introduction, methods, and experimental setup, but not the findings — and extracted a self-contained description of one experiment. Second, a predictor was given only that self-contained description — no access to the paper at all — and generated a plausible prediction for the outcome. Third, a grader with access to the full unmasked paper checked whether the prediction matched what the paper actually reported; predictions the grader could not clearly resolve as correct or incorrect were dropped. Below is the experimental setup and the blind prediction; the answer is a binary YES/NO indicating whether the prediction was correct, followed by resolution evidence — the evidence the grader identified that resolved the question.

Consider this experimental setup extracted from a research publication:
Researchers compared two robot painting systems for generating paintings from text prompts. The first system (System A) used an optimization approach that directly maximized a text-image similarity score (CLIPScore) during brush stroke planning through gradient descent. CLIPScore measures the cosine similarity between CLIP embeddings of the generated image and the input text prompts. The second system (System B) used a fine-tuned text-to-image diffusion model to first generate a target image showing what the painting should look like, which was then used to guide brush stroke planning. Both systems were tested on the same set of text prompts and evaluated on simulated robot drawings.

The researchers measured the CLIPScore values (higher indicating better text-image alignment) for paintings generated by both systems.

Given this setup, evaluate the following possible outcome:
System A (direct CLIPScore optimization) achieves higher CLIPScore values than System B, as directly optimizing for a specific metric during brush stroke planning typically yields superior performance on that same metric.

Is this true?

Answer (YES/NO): YES